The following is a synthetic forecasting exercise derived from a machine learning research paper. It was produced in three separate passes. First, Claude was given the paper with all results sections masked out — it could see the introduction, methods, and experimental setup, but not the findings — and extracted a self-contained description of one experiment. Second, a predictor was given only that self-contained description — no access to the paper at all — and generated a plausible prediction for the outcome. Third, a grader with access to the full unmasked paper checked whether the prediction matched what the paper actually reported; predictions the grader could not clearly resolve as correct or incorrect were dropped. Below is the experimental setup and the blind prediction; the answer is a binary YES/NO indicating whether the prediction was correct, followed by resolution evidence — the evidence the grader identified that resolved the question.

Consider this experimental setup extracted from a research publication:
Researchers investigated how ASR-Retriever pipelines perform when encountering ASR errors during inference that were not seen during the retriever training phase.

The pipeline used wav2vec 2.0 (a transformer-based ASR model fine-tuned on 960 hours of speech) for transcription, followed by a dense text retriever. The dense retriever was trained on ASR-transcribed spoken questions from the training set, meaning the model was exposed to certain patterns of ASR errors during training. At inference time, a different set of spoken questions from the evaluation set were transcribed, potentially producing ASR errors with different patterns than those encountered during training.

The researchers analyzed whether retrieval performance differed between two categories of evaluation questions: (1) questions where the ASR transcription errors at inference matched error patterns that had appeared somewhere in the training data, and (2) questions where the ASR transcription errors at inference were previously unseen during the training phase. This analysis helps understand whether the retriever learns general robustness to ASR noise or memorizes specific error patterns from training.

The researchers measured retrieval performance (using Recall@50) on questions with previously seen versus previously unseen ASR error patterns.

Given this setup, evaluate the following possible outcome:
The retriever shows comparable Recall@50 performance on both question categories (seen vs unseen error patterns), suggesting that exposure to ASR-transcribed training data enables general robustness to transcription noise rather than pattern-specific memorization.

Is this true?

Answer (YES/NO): NO